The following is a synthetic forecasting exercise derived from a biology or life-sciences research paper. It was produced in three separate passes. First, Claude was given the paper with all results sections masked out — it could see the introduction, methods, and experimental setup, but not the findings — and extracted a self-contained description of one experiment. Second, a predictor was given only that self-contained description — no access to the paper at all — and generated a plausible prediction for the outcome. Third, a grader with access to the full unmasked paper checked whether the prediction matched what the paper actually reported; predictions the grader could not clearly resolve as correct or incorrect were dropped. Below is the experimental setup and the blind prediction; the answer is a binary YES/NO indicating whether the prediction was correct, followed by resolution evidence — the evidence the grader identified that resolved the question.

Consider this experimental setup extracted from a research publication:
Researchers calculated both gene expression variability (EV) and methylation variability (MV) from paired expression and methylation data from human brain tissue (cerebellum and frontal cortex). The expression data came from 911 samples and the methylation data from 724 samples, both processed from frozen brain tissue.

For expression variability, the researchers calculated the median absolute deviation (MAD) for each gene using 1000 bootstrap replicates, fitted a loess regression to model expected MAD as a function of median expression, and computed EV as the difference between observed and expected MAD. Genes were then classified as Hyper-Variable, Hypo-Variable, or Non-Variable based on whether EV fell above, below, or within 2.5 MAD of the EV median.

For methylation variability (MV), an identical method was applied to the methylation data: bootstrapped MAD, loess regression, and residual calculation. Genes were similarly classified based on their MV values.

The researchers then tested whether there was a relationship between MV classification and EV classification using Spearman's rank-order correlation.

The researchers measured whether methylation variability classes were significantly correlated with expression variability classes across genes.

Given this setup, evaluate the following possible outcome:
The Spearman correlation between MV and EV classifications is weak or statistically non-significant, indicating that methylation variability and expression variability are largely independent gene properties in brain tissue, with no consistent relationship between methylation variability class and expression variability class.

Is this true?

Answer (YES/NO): YES